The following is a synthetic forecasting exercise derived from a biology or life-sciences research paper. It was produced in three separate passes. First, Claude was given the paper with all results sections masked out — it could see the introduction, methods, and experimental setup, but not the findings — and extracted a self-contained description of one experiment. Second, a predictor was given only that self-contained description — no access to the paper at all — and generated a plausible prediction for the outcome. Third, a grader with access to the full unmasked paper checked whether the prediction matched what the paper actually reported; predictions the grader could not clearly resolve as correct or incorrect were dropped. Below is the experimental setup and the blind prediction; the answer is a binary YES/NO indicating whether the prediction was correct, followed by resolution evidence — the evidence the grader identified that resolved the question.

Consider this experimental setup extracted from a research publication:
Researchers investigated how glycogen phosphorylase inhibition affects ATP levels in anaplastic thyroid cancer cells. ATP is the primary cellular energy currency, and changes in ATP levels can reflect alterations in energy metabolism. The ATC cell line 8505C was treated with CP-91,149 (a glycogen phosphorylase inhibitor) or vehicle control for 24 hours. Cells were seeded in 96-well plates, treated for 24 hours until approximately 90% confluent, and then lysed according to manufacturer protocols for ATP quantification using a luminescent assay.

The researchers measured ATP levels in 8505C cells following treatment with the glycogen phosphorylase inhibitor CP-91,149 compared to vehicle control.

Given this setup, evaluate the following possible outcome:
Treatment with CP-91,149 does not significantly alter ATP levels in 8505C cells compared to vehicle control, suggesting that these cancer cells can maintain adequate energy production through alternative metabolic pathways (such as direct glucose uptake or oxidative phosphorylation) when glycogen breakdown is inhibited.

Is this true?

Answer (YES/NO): NO